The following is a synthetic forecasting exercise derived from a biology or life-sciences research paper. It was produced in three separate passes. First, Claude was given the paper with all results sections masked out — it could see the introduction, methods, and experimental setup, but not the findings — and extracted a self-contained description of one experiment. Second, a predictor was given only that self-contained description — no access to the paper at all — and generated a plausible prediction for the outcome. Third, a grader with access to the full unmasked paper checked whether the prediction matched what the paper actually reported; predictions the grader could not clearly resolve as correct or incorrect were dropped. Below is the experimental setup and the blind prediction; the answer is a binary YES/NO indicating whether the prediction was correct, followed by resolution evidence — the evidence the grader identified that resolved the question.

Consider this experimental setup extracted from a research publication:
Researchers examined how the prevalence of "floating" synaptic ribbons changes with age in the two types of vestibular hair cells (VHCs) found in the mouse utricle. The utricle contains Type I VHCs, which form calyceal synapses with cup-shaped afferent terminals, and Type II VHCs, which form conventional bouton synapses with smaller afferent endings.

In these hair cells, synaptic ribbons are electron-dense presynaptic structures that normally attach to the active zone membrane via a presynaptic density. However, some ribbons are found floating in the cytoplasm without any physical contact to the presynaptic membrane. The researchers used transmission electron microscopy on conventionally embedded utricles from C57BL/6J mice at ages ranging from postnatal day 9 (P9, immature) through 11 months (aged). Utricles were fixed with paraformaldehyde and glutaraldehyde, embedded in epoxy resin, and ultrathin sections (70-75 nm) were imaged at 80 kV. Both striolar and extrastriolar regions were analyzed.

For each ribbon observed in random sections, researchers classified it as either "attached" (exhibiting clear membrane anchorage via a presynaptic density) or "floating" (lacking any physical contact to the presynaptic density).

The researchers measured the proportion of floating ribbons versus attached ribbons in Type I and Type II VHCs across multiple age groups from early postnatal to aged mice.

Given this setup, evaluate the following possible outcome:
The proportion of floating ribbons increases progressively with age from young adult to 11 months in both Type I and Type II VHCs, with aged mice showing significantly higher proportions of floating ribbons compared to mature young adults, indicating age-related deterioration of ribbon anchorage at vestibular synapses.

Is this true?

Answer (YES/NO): NO